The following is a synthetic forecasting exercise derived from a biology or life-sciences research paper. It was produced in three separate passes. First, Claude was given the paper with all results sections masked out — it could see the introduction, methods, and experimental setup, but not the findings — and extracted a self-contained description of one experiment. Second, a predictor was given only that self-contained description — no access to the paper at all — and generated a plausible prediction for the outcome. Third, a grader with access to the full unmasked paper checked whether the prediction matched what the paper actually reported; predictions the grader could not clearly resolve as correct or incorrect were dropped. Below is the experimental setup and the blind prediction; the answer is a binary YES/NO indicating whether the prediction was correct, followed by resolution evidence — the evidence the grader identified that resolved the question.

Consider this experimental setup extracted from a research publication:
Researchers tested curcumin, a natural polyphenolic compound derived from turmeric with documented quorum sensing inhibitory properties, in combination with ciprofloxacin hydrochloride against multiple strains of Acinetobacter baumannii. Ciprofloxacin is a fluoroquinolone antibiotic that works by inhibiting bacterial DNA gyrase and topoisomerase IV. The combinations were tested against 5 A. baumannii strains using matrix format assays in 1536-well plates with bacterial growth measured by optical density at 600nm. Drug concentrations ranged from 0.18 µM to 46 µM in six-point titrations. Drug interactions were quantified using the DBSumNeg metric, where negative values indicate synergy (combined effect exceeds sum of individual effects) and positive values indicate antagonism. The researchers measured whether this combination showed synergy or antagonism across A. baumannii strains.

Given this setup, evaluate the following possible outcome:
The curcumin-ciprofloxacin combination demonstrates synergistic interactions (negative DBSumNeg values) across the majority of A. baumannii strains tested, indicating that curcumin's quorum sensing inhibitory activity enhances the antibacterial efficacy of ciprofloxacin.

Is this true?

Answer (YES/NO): NO